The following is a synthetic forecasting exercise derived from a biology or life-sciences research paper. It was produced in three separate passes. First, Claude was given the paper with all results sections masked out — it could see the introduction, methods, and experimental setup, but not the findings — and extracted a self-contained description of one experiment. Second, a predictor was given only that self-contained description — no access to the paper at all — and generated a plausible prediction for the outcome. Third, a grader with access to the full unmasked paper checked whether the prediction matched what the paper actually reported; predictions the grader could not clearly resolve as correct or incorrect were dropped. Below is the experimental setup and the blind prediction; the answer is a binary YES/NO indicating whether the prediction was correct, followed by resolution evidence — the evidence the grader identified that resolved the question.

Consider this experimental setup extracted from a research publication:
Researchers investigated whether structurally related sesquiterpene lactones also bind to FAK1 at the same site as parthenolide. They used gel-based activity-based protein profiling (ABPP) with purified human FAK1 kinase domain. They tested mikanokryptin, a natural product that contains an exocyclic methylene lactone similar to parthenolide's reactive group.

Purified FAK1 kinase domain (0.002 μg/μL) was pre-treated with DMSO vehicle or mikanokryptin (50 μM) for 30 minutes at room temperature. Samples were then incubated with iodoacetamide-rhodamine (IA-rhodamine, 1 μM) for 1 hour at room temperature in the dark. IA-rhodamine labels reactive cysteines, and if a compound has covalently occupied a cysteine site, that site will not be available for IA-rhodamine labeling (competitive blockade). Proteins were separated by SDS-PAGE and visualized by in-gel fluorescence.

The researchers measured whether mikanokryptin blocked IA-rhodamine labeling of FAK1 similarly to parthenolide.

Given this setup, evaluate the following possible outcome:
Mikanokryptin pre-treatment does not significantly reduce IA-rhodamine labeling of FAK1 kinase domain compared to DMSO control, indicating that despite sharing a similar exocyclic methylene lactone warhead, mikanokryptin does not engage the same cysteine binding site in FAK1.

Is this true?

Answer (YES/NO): NO